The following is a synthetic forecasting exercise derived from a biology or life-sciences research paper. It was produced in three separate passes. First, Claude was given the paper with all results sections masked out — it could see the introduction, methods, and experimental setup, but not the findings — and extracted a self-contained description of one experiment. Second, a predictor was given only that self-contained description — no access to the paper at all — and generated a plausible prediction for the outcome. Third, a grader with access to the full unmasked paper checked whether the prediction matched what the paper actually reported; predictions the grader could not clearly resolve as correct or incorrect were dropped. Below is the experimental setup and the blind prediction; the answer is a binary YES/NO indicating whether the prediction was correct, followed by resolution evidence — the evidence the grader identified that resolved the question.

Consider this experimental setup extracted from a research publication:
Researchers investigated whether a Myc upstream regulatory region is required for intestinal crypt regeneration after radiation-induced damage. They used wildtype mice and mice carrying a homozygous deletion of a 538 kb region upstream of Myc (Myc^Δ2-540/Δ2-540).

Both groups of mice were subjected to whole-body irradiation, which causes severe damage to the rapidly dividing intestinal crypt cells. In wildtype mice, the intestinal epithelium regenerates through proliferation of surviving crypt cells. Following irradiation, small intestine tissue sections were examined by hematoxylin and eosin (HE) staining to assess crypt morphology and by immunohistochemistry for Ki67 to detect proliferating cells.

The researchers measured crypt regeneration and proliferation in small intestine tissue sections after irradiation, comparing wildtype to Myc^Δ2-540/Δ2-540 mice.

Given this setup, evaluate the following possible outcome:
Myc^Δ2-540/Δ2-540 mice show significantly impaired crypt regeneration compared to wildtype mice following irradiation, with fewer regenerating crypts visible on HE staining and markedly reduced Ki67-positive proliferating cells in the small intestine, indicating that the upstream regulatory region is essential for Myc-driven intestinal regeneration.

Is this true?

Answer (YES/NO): YES